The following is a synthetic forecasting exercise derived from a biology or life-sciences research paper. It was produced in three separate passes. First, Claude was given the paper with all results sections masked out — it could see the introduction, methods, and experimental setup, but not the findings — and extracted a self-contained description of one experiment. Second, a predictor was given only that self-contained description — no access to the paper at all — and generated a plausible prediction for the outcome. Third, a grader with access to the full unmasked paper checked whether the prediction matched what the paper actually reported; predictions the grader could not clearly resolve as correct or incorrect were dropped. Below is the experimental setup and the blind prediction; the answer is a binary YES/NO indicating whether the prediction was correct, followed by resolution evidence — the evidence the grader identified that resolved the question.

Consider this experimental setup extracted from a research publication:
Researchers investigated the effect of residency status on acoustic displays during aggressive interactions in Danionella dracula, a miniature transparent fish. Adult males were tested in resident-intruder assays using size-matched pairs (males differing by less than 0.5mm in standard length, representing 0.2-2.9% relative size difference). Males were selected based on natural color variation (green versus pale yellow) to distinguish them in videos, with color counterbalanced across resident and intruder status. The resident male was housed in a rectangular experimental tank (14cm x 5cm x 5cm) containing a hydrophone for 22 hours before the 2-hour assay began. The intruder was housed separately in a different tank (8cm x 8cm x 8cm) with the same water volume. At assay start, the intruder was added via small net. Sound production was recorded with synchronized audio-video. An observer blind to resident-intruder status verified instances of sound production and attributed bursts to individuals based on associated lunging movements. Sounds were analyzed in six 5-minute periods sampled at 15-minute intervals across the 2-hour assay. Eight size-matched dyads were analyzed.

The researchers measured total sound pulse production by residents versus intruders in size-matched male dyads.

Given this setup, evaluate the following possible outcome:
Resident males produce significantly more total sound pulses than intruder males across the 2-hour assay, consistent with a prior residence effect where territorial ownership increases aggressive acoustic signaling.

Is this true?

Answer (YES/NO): YES